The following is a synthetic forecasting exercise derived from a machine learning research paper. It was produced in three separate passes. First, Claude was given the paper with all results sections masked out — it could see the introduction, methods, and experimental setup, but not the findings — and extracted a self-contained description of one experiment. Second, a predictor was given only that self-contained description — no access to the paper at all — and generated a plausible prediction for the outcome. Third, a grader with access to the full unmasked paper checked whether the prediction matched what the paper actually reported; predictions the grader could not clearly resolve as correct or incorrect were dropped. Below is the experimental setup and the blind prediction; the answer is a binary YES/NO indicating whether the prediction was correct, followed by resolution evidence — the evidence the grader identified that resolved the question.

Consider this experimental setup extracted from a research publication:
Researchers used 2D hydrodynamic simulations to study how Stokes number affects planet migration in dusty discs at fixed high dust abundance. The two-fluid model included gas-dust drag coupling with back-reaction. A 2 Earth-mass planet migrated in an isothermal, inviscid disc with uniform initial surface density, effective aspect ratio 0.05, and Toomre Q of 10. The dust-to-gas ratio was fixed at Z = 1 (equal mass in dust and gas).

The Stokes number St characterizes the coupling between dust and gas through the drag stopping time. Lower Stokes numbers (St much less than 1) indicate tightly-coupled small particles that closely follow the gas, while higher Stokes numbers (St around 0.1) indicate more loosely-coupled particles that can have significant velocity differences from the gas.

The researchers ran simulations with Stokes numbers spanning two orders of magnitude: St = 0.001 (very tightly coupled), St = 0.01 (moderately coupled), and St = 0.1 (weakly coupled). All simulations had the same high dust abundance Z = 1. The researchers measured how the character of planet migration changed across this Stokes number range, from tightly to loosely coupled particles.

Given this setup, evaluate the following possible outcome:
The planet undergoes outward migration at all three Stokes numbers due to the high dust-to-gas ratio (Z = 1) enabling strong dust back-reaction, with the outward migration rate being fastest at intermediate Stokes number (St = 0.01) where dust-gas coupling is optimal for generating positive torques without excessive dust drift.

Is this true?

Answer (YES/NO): NO